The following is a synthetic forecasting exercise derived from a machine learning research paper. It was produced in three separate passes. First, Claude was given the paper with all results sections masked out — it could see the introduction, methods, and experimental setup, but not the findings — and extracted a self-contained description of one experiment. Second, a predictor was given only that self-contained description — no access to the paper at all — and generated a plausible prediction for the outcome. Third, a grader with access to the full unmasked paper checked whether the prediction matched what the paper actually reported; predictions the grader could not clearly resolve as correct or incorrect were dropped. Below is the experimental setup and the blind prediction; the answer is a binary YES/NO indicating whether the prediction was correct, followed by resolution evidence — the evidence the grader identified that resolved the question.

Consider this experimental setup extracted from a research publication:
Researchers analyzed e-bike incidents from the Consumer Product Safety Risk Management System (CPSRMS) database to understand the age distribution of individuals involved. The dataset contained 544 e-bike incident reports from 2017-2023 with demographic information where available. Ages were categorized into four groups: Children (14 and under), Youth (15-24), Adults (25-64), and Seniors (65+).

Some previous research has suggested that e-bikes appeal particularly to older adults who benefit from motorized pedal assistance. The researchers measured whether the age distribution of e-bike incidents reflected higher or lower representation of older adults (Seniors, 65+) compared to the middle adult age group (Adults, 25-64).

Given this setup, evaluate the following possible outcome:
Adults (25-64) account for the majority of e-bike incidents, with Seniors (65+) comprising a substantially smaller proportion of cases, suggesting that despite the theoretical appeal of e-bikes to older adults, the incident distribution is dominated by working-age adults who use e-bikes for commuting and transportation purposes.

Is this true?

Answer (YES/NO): YES